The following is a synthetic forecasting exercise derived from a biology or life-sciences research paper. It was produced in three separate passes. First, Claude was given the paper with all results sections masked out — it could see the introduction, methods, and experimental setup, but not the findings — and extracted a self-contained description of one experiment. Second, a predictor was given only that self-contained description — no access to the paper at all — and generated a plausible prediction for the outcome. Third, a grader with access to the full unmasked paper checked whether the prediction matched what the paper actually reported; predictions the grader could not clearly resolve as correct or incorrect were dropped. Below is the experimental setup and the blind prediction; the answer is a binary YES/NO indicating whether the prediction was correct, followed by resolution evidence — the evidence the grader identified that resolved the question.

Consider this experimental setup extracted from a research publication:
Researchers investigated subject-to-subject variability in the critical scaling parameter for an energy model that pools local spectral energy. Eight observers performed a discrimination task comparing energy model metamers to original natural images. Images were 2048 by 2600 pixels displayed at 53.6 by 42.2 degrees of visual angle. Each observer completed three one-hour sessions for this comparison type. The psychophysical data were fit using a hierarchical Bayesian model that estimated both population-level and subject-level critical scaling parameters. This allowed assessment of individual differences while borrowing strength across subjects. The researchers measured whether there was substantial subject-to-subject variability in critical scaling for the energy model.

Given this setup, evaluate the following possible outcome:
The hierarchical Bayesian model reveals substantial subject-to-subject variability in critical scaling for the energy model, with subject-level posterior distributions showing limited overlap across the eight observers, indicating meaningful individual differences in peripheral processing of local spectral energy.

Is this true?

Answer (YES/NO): NO